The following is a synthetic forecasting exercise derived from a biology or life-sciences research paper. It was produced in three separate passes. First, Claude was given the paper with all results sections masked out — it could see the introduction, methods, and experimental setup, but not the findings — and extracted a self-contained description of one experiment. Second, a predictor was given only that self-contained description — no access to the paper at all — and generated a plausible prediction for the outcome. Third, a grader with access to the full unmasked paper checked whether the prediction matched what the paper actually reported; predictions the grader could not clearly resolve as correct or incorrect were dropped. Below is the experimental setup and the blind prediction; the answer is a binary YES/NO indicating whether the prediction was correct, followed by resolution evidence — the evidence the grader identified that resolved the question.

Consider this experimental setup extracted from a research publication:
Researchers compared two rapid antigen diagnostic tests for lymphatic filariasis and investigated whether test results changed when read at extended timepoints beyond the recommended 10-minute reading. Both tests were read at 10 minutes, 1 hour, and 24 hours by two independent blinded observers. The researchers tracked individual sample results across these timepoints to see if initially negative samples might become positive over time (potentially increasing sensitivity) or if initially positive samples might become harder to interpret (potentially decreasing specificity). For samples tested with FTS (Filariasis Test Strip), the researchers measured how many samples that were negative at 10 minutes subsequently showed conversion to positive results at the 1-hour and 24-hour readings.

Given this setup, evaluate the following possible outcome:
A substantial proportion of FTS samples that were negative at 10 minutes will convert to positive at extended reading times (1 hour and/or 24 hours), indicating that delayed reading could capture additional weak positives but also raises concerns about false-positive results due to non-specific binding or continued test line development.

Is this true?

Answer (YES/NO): NO